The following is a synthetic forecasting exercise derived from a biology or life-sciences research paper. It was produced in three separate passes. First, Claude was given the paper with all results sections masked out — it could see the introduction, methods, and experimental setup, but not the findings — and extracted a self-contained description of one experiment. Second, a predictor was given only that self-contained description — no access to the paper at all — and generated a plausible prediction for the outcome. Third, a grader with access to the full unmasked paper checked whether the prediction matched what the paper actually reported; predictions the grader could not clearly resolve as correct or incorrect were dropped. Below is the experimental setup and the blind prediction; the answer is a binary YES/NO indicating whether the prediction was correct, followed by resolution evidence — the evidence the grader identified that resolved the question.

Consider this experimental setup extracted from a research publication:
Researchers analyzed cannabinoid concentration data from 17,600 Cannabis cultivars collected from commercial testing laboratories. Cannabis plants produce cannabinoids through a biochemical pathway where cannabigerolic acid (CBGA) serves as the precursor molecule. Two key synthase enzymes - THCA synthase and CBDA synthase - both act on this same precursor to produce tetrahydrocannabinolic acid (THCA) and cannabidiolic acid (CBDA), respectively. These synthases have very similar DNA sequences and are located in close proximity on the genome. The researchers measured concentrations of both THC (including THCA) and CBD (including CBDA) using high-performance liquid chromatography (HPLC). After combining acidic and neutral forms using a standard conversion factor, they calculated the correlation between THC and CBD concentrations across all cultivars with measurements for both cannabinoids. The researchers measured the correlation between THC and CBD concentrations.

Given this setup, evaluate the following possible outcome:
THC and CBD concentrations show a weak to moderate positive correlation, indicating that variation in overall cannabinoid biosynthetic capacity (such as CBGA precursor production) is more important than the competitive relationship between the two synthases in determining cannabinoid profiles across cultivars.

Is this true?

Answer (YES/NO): NO